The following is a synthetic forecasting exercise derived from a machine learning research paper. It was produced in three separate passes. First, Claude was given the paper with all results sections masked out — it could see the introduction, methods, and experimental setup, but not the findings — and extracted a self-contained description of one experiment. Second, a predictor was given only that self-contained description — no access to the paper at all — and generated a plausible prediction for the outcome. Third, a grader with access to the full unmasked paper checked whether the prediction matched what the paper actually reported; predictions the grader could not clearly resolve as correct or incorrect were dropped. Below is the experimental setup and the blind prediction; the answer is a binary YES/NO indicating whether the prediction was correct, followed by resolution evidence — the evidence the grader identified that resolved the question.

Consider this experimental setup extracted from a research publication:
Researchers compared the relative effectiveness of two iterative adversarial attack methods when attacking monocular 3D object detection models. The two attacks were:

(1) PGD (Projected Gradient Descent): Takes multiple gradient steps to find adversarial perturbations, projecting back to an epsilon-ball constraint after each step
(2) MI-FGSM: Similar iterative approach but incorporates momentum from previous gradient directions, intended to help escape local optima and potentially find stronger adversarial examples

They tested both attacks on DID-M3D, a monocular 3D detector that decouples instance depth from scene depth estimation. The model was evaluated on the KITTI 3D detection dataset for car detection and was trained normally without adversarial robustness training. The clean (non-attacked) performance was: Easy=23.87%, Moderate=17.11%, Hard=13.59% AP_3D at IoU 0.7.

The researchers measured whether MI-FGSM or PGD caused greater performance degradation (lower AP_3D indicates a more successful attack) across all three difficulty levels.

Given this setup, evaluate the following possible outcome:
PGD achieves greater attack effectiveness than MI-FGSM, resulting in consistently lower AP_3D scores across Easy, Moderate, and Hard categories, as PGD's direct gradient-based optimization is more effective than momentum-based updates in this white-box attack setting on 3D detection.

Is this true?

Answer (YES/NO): NO